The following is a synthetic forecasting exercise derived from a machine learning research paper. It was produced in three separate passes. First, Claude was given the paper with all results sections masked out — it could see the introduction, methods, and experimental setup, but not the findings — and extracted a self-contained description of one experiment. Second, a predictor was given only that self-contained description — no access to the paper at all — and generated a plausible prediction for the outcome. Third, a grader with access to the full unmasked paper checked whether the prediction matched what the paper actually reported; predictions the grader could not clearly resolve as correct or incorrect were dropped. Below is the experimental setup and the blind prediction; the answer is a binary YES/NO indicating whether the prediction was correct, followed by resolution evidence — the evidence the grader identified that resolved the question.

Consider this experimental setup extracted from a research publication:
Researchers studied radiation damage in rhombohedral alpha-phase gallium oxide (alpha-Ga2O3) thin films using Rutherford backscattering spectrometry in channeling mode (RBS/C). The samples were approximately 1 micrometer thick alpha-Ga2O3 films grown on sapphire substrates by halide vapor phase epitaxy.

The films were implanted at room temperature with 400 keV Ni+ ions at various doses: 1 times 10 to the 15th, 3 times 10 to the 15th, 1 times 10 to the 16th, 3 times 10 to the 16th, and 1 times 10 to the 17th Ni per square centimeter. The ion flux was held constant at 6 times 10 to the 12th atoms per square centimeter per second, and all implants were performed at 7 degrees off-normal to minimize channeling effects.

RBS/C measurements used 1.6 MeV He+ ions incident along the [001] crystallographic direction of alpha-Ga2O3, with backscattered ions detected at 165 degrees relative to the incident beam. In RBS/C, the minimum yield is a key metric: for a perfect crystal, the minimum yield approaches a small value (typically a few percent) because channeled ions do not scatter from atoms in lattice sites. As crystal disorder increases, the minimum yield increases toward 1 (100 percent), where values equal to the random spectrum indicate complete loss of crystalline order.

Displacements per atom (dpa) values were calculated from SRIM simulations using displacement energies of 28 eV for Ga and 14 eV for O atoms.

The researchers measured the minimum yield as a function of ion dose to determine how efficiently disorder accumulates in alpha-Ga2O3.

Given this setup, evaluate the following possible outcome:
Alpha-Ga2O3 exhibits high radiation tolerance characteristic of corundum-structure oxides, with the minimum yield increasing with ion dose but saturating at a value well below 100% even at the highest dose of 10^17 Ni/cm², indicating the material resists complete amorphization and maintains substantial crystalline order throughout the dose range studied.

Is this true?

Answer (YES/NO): NO